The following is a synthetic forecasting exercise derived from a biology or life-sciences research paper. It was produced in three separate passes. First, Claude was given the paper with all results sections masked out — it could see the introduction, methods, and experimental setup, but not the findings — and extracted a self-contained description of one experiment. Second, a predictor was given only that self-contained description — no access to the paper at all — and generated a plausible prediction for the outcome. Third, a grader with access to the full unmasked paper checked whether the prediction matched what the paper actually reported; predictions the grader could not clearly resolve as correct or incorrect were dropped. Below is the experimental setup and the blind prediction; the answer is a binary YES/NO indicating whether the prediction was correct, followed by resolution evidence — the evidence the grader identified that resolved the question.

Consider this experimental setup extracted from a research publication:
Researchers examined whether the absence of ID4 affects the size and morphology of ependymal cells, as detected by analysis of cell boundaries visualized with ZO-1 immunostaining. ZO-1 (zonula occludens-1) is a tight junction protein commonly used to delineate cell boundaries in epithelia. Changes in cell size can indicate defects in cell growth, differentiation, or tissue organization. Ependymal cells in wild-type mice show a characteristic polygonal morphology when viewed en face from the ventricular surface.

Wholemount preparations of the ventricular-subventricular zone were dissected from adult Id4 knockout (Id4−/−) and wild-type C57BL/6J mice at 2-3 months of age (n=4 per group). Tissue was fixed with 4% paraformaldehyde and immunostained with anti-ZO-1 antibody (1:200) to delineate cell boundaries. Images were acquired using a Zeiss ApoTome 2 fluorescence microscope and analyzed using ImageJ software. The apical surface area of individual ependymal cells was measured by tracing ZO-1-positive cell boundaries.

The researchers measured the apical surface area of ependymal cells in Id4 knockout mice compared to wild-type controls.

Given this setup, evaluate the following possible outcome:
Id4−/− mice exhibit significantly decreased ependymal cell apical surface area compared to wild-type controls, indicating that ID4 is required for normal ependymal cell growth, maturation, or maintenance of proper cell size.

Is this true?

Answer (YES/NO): NO